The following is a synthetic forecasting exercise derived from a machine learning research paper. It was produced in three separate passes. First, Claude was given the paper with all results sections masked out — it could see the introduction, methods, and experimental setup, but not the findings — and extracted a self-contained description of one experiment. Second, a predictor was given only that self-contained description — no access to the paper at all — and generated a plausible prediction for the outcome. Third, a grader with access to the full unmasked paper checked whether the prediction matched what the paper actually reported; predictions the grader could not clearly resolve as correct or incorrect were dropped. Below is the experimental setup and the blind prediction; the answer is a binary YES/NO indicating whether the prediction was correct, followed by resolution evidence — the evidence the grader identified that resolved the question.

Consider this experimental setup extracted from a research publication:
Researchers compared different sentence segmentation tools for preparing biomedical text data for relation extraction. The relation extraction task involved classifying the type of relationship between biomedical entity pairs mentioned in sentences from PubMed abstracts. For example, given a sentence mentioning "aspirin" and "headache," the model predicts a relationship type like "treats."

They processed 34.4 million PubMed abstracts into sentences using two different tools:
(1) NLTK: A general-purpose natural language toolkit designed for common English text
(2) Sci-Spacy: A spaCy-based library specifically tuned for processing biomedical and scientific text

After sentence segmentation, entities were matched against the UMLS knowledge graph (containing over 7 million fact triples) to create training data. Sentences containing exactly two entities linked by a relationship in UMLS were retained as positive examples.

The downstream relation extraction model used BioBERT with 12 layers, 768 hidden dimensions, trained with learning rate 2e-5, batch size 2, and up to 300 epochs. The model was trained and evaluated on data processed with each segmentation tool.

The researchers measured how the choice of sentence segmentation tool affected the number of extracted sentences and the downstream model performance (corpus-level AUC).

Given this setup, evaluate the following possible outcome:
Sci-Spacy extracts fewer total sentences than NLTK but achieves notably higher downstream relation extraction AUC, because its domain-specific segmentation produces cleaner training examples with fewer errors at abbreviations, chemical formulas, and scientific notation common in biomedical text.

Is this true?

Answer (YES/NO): YES